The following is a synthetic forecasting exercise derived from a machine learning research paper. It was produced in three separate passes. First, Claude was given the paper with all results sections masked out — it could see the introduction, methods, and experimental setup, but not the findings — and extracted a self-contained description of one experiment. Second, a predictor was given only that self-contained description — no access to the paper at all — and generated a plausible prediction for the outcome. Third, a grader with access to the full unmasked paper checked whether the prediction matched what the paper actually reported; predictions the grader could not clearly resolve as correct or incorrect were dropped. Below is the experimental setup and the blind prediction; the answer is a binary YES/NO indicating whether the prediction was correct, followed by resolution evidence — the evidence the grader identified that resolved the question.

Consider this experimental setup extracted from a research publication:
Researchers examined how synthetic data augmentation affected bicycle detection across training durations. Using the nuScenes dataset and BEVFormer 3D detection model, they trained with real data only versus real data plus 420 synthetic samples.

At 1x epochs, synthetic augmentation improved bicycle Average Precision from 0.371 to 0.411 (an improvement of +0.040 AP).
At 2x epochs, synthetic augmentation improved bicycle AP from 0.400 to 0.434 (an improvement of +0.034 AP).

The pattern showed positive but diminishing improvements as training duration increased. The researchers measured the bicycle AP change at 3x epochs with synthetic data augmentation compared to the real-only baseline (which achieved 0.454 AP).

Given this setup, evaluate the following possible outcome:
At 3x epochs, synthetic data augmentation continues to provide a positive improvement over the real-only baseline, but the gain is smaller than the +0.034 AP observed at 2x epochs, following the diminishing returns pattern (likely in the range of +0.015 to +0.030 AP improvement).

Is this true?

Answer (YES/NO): NO